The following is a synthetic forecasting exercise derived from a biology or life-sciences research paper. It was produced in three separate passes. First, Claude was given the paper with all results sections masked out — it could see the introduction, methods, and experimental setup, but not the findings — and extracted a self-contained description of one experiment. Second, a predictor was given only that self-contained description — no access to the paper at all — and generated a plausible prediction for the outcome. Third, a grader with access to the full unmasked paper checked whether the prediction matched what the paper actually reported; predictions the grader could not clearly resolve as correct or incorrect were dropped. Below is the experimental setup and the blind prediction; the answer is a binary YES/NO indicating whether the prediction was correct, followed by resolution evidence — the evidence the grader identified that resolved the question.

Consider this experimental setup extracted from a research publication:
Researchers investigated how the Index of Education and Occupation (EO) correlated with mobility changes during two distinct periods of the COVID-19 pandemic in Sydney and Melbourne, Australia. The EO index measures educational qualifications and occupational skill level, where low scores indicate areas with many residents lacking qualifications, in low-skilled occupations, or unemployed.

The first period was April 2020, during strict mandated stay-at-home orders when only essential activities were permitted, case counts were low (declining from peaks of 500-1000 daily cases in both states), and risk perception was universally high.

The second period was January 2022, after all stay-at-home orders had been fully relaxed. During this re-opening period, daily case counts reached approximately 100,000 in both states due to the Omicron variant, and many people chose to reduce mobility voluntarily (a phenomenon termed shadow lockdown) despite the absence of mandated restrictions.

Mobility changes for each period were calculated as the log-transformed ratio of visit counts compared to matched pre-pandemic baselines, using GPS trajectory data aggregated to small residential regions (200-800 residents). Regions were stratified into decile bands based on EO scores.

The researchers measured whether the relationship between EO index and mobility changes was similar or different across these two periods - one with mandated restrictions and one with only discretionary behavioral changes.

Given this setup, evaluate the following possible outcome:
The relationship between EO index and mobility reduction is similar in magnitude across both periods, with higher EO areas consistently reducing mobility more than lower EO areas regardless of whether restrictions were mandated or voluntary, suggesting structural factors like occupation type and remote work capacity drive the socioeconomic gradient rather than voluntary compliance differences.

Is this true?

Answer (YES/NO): YES